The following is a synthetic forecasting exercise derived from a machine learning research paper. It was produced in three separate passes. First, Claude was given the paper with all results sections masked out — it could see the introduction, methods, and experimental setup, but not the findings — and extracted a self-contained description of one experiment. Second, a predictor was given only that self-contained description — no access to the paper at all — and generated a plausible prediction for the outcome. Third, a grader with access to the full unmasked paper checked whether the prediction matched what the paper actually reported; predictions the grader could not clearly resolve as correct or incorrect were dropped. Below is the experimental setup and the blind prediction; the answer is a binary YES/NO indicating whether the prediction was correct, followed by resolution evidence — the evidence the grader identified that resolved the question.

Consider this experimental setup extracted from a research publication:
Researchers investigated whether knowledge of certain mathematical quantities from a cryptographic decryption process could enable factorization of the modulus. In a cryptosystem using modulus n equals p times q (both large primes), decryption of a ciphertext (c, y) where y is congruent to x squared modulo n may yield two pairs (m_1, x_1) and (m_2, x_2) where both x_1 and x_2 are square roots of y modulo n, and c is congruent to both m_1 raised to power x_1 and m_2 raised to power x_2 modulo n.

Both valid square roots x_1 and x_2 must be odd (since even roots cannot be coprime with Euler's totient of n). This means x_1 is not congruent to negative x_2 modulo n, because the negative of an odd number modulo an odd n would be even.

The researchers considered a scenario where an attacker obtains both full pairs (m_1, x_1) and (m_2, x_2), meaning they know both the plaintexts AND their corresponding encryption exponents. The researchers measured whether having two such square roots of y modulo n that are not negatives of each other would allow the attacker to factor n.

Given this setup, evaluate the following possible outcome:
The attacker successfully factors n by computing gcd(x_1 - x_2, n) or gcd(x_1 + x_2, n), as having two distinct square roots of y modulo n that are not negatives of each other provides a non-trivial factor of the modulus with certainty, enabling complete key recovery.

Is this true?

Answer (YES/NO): YES